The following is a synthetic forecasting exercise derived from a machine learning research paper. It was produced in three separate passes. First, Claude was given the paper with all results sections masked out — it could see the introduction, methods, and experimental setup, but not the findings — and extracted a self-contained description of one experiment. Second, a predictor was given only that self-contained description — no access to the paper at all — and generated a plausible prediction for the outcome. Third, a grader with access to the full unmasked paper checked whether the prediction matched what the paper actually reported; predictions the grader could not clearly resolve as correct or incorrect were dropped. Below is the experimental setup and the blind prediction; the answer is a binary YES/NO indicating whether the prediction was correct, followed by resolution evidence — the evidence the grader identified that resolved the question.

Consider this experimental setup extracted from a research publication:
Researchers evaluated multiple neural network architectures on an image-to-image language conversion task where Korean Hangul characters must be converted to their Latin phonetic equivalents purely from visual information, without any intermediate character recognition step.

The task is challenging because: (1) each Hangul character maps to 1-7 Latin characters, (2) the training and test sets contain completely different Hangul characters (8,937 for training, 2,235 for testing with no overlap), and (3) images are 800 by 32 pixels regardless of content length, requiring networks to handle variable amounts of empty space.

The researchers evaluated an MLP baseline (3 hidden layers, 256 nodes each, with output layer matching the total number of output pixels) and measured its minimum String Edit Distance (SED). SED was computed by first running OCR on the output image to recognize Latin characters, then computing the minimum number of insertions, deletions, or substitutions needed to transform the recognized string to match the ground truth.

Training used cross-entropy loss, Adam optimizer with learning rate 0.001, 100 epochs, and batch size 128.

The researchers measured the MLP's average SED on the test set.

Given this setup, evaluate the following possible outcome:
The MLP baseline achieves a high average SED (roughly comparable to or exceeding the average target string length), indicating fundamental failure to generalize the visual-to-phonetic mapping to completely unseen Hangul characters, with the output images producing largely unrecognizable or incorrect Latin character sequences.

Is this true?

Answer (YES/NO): NO